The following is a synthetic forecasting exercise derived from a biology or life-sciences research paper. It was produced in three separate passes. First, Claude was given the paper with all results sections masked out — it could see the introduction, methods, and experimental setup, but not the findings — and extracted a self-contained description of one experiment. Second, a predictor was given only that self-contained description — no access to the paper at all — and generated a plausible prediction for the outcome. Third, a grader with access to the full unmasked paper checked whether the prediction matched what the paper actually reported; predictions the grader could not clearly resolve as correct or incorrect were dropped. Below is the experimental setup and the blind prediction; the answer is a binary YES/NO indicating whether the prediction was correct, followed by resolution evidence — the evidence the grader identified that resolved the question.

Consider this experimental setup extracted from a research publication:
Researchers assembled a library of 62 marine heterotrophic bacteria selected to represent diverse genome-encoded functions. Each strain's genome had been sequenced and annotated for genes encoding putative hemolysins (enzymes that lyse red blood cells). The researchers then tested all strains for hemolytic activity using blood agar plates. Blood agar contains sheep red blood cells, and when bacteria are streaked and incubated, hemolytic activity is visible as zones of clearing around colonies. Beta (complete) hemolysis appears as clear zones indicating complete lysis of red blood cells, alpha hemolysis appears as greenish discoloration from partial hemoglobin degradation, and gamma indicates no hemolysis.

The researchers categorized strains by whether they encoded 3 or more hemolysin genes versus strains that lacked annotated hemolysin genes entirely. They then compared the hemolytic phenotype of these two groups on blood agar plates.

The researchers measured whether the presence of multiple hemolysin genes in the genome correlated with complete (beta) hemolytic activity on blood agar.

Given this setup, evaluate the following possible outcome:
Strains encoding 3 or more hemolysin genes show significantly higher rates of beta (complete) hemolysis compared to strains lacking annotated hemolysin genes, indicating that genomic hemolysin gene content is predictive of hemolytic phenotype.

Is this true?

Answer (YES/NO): NO